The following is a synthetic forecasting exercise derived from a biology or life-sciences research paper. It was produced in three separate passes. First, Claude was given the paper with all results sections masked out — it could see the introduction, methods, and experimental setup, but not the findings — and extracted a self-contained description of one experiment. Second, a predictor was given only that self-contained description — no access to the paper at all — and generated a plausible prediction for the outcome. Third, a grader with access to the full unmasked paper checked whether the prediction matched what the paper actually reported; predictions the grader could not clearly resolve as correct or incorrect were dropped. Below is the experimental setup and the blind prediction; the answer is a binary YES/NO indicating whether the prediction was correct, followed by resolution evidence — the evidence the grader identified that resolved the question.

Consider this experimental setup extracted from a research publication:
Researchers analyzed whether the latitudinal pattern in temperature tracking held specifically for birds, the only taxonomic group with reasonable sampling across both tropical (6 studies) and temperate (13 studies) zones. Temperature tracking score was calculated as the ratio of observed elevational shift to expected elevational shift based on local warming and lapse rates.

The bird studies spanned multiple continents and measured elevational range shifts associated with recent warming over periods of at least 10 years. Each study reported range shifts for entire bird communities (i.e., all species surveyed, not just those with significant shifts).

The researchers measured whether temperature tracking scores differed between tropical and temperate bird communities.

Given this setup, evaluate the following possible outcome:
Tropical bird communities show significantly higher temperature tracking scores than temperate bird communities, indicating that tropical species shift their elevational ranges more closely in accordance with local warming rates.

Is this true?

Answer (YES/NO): YES